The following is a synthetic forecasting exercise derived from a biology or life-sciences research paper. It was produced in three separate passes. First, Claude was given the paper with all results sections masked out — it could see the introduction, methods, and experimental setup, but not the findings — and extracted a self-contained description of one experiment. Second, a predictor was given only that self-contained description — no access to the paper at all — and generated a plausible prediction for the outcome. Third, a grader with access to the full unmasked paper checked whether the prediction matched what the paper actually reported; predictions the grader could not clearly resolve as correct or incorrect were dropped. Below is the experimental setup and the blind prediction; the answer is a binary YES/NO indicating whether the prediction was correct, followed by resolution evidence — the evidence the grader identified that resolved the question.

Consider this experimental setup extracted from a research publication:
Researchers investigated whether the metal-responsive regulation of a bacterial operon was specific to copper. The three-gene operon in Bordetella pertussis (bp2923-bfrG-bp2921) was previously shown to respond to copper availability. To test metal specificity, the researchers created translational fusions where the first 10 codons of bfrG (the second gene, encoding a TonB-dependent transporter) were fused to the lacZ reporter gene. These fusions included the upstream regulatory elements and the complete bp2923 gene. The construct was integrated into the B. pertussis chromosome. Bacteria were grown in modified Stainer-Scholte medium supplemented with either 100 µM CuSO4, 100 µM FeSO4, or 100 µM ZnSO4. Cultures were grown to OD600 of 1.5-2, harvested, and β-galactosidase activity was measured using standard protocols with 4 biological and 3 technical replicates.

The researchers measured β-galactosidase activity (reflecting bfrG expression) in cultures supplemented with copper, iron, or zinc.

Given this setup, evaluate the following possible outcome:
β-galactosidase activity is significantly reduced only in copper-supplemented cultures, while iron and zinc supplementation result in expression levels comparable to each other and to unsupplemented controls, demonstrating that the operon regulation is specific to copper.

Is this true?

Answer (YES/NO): NO